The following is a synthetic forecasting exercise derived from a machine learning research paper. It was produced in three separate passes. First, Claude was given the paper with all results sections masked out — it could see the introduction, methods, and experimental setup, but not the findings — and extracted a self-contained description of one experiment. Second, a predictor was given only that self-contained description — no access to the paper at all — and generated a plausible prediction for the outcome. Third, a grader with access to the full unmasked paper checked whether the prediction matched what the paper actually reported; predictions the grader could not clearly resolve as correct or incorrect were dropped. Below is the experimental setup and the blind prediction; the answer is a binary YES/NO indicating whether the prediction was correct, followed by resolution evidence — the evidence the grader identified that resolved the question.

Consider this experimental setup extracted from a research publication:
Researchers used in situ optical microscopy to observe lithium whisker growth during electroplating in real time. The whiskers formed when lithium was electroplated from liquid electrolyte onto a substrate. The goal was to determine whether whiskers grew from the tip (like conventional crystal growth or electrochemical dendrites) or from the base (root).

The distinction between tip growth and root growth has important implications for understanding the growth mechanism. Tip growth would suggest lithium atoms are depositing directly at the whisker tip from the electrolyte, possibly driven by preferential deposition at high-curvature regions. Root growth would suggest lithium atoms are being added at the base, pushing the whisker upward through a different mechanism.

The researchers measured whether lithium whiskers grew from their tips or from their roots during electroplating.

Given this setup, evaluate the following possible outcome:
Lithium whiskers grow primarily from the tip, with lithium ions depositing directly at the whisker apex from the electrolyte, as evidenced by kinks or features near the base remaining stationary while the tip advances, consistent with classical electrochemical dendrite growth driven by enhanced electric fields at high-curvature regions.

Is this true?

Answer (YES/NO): NO